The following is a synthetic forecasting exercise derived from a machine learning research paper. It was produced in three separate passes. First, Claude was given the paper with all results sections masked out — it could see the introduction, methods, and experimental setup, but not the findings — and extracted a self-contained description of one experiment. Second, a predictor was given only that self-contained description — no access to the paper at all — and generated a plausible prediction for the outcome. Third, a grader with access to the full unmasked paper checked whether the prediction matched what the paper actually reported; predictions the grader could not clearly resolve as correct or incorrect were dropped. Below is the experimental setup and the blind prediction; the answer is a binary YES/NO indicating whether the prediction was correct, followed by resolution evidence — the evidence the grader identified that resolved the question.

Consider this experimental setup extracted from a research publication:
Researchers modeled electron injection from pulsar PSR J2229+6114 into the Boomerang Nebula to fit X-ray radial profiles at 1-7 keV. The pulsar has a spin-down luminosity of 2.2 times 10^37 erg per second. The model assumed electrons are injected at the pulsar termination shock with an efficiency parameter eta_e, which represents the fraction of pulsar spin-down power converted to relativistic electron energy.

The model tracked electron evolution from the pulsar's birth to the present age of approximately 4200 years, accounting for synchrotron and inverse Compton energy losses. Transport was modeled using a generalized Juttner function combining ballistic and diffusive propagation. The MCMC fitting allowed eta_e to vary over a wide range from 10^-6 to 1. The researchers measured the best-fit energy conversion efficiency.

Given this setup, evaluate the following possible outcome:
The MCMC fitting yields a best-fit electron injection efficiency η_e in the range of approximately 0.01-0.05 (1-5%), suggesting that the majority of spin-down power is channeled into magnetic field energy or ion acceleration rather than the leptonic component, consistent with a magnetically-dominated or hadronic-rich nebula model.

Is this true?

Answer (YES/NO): NO